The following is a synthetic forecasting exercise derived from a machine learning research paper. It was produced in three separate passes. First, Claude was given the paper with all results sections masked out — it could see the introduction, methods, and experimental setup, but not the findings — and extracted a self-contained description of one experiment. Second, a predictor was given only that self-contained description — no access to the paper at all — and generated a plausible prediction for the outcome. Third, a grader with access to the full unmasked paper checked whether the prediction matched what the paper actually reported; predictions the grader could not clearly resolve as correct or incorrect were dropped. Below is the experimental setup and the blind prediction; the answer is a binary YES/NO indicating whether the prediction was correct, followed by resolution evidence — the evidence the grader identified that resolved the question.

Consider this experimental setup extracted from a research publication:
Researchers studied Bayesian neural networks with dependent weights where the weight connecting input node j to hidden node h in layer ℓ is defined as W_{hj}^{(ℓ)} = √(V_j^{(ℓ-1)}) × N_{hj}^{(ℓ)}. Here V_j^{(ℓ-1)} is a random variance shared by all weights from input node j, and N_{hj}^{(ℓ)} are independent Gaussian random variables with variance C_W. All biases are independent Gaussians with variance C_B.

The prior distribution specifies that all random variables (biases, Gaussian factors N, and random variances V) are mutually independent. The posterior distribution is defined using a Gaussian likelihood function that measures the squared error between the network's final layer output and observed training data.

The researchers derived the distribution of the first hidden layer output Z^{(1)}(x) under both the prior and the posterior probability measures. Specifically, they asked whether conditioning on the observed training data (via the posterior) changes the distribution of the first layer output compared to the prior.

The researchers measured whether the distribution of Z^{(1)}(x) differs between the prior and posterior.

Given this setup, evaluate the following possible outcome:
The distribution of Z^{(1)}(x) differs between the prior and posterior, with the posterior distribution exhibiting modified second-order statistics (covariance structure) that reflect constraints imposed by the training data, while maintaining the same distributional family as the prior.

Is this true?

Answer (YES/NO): NO